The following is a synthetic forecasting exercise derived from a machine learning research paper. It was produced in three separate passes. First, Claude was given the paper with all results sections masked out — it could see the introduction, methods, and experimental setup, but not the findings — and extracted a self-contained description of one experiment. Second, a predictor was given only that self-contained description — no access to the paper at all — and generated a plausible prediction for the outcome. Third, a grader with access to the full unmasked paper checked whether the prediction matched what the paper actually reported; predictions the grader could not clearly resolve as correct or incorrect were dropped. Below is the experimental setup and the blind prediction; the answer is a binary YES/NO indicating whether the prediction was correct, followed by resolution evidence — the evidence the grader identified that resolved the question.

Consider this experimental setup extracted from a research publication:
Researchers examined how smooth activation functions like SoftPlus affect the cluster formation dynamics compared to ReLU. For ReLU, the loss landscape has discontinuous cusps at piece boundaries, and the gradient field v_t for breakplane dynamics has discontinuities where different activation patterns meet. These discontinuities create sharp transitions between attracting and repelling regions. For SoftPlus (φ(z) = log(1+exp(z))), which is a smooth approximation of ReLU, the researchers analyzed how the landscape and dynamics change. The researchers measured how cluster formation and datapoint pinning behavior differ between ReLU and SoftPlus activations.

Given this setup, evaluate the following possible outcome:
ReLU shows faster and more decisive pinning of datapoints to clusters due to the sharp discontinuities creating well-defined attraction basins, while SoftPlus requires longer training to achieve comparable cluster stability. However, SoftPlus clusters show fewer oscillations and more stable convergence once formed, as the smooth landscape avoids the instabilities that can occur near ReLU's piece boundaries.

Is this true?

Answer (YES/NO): NO